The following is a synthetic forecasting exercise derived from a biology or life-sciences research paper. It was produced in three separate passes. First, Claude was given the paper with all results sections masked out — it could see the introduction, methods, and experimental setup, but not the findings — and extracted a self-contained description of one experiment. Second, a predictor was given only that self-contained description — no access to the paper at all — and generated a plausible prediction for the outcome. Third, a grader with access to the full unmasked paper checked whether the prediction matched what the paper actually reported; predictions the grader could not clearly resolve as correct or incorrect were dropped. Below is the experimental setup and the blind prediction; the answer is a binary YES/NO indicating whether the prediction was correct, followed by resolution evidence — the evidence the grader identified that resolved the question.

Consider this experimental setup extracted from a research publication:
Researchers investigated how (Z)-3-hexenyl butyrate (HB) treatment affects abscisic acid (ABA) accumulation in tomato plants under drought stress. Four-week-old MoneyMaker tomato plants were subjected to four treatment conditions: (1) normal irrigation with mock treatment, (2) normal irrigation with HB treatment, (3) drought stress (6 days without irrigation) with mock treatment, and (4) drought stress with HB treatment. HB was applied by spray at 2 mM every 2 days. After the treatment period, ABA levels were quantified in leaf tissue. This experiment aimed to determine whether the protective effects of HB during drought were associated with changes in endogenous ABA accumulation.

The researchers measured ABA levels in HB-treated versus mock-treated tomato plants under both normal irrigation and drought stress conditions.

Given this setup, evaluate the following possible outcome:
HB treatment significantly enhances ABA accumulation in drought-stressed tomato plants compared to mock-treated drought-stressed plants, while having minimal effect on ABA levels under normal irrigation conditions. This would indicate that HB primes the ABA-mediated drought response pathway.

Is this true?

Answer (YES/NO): NO